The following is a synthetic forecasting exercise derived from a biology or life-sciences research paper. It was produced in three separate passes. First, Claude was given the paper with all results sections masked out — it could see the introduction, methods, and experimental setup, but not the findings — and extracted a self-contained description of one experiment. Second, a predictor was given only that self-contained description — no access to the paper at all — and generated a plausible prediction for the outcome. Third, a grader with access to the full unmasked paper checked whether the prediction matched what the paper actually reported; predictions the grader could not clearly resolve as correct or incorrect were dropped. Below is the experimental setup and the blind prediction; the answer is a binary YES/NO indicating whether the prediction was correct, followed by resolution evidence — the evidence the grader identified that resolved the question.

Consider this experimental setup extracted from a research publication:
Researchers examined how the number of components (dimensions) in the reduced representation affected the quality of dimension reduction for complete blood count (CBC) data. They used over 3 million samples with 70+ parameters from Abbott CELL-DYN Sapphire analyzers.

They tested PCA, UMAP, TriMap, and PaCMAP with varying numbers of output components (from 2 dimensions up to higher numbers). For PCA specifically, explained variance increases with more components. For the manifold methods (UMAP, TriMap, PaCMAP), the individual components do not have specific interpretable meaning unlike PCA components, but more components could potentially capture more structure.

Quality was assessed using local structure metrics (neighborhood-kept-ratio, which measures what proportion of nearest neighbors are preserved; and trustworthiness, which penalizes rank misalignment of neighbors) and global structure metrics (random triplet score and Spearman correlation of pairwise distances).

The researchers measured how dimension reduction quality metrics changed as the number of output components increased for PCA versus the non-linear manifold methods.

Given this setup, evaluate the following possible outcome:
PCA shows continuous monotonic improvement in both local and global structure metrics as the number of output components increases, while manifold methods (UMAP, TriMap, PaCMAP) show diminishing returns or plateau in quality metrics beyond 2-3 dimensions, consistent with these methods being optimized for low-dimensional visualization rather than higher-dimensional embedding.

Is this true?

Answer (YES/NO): NO